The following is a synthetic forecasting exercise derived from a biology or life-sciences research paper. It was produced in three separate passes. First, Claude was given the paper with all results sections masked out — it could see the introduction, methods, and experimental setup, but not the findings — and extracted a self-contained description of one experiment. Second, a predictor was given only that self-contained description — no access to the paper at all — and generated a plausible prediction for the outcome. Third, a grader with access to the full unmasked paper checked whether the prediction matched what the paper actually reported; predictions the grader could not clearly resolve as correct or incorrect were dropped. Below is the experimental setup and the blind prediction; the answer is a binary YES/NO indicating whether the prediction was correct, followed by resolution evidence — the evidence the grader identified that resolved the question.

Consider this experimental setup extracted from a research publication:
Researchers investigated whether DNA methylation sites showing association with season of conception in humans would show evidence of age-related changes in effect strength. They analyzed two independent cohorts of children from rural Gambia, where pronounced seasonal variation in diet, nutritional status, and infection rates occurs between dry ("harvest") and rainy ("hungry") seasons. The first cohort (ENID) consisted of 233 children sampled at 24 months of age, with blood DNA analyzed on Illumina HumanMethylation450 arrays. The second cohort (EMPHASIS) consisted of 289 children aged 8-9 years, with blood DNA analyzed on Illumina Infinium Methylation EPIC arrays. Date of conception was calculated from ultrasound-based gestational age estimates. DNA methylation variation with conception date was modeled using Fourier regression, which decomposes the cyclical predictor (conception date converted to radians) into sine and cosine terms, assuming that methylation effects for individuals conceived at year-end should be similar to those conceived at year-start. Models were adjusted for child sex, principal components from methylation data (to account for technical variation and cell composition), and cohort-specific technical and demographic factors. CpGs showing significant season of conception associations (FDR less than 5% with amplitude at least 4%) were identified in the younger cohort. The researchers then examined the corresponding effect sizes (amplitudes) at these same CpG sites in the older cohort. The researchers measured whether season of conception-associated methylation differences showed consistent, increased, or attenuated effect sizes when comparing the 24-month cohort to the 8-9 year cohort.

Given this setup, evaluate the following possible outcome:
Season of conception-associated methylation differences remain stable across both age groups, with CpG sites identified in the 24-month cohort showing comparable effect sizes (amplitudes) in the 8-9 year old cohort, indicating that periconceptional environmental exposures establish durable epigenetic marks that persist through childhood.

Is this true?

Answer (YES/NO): NO